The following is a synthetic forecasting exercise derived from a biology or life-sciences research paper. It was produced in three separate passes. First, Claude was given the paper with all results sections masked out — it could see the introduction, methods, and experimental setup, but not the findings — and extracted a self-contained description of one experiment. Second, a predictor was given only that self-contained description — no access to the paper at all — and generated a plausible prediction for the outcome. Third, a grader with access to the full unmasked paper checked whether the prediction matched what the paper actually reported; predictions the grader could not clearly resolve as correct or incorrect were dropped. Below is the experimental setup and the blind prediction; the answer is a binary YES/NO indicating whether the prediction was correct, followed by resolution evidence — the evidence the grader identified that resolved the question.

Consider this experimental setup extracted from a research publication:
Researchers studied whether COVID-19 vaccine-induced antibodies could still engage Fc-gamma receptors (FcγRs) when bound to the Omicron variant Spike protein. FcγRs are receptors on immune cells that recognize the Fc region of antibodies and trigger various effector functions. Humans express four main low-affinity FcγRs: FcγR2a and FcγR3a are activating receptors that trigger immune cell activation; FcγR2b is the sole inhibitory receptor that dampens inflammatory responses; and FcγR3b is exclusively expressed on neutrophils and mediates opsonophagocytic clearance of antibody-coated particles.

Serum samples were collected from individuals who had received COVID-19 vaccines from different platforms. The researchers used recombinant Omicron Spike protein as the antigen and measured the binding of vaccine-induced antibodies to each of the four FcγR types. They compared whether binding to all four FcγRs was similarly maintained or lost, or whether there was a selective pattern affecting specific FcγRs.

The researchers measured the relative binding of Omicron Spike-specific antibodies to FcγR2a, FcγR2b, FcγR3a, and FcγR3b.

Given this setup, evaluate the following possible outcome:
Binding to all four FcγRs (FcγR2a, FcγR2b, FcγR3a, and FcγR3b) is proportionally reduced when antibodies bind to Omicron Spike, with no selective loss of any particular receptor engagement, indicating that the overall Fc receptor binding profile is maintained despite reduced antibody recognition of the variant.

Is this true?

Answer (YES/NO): NO